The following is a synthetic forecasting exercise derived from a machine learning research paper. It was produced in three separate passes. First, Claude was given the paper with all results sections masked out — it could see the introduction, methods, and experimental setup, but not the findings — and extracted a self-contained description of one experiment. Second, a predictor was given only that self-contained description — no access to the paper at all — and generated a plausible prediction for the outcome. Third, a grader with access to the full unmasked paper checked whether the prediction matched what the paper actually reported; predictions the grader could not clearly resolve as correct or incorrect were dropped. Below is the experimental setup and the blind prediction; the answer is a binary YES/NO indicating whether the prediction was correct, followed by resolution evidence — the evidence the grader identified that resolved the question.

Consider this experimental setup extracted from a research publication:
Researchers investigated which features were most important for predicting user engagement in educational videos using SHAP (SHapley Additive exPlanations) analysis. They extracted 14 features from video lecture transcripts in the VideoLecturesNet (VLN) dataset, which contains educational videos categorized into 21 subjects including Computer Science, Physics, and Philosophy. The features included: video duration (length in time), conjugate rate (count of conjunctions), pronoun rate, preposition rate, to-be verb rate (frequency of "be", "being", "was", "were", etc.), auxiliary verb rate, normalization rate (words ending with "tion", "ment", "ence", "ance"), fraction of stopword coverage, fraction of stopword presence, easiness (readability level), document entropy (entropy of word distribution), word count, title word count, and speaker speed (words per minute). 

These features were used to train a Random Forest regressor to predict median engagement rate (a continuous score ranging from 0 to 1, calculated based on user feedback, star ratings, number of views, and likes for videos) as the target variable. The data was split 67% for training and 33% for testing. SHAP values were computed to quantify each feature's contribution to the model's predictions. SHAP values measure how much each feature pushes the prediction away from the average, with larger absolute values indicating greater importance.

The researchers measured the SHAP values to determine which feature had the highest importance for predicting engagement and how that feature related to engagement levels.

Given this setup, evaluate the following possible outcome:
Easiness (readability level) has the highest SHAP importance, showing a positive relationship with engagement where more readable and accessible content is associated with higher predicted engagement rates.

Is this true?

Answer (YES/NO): NO